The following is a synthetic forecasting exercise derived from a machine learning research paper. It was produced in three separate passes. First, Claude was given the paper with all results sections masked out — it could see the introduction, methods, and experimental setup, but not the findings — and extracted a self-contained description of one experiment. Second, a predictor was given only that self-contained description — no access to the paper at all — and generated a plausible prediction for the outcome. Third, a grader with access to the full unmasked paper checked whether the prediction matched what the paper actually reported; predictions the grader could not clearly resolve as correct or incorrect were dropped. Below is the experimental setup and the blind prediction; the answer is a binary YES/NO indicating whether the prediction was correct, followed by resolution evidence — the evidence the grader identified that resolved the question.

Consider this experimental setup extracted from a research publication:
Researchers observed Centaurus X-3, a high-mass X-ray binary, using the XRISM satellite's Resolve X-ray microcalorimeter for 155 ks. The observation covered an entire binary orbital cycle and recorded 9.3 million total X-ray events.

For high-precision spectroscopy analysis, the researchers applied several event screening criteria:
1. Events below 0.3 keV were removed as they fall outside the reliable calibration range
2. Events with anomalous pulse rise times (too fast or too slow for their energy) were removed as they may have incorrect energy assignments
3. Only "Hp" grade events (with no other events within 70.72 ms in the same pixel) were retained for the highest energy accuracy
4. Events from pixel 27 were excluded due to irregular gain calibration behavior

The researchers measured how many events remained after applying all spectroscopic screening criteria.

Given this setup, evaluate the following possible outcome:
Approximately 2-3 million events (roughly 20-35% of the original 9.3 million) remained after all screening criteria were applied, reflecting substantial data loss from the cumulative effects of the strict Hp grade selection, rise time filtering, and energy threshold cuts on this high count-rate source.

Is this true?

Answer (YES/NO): NO